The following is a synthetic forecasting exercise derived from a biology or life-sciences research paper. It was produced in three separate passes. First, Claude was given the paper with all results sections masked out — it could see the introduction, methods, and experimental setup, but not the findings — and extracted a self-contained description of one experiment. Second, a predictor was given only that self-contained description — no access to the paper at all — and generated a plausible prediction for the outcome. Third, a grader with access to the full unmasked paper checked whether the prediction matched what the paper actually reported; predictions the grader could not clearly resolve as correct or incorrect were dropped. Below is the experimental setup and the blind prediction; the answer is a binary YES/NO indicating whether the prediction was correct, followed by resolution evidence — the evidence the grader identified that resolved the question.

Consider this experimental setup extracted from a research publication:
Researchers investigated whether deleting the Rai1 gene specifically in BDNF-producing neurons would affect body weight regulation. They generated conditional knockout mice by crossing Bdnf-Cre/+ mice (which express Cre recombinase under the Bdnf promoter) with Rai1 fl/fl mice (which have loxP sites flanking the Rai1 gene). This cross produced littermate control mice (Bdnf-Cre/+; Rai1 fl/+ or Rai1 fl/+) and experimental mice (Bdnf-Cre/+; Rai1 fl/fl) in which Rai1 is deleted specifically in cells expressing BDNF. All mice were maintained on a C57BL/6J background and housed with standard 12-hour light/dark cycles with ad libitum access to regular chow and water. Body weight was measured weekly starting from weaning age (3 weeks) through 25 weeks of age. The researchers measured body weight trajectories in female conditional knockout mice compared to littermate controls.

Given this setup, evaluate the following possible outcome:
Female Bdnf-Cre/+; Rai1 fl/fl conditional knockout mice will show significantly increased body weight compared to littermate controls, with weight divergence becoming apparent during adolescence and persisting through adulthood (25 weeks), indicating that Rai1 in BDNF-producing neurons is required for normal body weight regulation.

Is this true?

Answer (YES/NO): NO